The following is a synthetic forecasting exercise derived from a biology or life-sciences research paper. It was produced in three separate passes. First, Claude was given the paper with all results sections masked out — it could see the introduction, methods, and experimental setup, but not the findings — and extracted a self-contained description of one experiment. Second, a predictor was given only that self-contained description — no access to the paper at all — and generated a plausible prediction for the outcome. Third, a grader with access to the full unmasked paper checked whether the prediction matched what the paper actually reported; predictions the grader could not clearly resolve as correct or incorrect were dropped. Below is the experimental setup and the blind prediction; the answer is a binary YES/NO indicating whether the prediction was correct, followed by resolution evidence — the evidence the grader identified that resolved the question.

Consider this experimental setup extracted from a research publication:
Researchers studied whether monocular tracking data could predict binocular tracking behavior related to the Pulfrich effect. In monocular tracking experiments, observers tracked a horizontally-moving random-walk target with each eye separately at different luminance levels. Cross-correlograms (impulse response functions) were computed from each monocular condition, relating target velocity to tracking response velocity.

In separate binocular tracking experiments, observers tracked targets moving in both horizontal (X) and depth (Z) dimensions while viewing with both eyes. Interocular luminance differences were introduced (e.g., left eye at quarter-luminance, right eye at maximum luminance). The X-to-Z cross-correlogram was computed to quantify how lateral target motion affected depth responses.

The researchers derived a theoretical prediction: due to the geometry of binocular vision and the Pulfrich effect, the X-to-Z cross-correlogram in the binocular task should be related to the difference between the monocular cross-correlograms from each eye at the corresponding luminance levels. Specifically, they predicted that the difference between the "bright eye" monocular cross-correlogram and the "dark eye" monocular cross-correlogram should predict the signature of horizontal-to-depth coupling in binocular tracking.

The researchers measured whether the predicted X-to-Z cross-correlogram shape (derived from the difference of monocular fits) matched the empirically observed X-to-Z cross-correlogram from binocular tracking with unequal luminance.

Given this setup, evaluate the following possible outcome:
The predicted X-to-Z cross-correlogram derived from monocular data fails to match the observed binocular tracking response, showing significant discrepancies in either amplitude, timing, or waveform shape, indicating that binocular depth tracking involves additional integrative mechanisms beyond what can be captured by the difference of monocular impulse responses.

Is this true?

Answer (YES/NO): NO